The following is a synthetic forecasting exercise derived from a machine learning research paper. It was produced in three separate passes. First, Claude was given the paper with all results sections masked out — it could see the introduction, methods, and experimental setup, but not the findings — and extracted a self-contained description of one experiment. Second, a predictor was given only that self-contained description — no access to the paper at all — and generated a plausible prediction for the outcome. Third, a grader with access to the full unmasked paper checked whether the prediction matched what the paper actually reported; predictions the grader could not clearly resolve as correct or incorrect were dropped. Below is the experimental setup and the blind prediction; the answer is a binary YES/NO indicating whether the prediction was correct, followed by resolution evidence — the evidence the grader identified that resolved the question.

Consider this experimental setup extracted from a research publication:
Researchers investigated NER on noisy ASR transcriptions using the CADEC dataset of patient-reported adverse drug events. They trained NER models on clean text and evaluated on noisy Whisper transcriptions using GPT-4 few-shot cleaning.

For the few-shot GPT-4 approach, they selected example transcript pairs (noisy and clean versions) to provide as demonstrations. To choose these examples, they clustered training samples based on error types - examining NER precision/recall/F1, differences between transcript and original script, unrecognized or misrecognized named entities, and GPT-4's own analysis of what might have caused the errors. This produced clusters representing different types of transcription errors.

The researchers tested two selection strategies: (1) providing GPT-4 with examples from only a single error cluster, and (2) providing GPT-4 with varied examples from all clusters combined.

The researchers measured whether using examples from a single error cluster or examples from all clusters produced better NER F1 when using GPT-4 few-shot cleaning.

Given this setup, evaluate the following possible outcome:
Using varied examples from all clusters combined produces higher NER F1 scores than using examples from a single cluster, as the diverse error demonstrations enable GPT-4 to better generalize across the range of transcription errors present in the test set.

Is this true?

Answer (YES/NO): YES